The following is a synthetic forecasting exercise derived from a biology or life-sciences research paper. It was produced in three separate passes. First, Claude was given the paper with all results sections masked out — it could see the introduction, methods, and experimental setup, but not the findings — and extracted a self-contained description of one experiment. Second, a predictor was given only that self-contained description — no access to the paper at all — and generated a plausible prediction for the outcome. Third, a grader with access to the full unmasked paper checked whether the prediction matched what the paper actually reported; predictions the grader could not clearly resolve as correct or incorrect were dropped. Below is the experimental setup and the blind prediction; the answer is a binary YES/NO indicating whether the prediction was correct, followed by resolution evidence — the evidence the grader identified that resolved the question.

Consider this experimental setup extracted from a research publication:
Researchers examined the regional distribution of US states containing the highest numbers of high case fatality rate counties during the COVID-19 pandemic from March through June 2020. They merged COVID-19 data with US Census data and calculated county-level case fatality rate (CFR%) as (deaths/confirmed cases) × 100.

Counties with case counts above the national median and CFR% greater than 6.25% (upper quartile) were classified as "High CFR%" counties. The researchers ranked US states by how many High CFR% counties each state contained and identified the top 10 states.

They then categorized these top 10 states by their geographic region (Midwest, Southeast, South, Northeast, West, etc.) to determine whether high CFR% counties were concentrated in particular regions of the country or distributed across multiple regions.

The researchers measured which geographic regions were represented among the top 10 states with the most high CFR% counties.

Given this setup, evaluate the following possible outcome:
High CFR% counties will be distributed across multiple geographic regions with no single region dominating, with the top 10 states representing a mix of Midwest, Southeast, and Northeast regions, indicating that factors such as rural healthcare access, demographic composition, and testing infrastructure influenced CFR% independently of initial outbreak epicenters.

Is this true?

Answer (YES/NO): YES